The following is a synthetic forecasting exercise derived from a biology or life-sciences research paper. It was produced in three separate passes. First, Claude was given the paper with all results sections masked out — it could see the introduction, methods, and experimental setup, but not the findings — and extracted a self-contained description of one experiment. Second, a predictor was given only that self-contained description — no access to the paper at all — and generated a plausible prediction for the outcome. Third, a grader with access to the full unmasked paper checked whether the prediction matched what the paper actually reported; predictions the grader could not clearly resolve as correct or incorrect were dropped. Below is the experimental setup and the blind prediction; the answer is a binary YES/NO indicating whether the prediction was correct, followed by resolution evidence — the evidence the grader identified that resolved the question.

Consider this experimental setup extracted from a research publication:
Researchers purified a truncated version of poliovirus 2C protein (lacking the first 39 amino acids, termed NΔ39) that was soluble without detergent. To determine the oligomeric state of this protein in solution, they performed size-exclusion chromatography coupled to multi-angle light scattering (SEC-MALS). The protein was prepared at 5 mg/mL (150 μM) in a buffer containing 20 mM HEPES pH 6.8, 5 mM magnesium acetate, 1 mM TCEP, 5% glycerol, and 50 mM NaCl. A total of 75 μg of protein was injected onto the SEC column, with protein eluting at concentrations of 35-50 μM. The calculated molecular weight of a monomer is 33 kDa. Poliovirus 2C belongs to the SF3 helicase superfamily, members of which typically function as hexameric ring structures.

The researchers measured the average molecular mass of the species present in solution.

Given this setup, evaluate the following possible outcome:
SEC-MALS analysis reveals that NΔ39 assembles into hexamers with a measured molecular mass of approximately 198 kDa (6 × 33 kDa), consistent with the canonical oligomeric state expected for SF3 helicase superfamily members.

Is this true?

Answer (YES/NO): NO